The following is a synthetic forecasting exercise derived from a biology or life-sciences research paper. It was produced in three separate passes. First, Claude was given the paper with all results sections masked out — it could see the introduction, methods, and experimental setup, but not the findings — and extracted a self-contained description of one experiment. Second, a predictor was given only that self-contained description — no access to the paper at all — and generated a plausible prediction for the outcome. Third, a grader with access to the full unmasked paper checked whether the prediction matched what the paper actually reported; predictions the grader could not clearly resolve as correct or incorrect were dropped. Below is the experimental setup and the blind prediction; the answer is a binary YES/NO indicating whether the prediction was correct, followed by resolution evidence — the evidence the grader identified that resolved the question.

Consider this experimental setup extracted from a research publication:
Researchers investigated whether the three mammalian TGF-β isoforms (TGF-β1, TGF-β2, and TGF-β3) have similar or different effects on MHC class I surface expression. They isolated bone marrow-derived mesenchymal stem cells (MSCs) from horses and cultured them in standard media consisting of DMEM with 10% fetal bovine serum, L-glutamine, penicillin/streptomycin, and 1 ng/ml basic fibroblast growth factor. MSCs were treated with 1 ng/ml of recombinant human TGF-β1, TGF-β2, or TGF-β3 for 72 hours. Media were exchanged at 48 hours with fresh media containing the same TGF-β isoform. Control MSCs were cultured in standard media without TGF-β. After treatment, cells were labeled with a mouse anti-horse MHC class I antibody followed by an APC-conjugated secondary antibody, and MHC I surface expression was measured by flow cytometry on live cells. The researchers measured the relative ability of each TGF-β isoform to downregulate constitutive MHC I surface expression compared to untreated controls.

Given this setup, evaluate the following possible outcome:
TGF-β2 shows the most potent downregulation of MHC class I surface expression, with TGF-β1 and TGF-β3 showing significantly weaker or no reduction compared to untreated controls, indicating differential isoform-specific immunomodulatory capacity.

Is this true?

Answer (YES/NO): NO